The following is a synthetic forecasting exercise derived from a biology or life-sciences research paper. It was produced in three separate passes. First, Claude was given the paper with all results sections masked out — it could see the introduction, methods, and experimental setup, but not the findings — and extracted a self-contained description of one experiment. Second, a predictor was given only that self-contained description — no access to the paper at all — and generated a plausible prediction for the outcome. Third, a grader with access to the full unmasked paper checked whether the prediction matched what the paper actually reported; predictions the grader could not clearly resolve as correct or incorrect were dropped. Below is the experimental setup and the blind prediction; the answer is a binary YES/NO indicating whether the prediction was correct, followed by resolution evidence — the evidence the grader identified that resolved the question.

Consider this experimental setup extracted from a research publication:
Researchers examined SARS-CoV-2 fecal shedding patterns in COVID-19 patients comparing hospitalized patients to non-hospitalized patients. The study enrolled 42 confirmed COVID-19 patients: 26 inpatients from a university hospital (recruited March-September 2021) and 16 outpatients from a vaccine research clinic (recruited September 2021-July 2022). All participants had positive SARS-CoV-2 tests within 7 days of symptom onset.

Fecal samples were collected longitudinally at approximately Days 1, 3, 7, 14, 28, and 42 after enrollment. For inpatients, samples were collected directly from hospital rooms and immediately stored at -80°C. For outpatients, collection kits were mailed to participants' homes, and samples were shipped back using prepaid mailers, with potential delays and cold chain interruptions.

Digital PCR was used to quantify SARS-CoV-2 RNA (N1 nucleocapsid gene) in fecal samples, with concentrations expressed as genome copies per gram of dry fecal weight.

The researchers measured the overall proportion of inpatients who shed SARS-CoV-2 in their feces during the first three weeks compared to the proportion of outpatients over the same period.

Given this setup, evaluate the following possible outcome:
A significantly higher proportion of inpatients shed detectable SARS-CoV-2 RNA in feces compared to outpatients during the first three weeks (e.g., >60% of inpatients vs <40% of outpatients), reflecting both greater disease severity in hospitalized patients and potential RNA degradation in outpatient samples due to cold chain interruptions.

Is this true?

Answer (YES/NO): YES